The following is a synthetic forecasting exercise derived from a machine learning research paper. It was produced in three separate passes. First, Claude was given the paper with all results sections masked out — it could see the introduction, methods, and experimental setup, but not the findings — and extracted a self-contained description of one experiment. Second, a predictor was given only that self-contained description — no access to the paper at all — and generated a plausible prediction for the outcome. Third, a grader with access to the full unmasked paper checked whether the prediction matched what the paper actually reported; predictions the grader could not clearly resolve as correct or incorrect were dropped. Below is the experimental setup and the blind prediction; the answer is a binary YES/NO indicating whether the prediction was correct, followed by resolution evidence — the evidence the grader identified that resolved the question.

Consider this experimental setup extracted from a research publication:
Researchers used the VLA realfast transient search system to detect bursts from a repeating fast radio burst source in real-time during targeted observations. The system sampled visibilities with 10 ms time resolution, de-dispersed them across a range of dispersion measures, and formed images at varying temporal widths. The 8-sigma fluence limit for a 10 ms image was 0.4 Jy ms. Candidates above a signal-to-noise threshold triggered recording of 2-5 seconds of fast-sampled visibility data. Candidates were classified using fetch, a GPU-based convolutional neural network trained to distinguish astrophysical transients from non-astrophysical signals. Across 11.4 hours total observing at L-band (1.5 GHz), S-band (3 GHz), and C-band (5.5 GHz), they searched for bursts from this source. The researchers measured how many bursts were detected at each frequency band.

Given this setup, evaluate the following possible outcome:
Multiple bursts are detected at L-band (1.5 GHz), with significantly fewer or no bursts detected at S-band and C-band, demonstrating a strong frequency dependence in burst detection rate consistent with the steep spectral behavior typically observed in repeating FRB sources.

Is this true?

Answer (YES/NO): NO